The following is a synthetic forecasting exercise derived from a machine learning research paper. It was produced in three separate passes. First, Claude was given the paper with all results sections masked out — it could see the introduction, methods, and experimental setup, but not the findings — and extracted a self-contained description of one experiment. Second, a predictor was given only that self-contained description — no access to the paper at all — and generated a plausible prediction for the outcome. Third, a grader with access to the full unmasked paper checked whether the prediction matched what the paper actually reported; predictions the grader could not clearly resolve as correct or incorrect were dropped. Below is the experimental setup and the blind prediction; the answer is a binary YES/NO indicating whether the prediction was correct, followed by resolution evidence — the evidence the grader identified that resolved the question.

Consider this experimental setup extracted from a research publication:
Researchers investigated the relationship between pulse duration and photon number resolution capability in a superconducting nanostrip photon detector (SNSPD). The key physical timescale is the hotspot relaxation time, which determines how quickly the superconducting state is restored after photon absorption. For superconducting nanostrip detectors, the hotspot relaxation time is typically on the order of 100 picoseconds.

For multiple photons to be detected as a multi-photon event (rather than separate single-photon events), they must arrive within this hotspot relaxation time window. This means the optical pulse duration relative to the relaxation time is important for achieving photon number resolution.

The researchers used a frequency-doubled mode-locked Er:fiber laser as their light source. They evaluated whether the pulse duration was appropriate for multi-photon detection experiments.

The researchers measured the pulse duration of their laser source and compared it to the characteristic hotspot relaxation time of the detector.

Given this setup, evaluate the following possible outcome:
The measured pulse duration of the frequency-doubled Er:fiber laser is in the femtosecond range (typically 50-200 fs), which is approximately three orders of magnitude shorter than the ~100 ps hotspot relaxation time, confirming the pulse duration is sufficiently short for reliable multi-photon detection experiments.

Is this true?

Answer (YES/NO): NO